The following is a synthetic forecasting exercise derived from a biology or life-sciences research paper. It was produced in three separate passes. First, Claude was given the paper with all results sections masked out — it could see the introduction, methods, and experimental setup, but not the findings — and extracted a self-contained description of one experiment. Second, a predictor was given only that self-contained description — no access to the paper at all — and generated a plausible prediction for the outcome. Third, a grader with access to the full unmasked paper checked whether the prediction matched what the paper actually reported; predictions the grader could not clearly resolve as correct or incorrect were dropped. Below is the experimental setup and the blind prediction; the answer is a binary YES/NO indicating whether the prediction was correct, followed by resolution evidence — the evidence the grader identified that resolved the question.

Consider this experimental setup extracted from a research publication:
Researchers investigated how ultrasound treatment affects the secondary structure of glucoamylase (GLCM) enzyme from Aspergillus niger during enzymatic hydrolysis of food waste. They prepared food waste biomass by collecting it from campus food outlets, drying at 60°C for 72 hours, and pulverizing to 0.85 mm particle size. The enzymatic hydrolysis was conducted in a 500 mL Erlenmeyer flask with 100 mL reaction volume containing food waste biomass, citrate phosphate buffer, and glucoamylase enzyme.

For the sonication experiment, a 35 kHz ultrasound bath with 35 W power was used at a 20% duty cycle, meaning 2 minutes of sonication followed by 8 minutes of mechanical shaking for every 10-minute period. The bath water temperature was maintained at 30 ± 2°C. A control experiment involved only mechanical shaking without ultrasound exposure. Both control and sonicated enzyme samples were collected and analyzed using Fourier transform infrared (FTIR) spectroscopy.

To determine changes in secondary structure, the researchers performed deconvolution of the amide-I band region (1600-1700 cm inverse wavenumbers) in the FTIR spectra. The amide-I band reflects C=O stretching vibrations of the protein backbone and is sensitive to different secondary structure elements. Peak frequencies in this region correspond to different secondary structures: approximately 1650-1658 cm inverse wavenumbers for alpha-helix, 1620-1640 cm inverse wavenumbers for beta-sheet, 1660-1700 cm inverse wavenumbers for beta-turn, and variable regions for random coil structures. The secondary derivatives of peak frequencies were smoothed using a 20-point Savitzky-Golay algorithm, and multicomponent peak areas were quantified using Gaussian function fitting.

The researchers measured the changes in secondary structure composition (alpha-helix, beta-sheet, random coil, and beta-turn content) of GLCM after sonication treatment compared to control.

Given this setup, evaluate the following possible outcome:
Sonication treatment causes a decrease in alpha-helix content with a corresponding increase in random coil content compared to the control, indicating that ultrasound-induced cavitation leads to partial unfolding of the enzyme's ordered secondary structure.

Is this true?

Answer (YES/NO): YES